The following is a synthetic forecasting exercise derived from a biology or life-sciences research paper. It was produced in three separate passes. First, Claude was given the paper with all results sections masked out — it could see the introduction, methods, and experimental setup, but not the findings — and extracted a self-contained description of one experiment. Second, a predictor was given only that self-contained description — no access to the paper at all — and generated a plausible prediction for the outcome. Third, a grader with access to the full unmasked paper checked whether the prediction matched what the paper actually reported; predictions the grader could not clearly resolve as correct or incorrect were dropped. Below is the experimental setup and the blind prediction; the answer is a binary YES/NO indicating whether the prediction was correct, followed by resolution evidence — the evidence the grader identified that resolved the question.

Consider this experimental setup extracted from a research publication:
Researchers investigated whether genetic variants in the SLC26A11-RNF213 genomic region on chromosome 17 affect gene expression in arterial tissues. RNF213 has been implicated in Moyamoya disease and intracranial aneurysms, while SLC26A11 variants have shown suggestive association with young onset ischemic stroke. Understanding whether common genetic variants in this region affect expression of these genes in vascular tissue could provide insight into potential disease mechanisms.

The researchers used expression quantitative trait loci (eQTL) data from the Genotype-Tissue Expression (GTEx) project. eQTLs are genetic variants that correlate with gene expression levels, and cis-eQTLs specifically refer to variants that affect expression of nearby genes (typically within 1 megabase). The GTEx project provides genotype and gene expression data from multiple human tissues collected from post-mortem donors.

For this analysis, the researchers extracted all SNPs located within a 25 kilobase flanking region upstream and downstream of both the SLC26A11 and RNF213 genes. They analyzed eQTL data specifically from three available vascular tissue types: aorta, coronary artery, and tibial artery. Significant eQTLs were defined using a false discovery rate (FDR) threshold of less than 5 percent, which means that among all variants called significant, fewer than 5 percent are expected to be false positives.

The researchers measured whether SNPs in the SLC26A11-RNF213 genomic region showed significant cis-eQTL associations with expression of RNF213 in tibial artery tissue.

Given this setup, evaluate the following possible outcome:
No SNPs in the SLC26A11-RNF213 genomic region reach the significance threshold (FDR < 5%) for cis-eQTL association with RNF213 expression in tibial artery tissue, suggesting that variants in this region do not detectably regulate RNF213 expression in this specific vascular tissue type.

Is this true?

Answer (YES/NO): NO